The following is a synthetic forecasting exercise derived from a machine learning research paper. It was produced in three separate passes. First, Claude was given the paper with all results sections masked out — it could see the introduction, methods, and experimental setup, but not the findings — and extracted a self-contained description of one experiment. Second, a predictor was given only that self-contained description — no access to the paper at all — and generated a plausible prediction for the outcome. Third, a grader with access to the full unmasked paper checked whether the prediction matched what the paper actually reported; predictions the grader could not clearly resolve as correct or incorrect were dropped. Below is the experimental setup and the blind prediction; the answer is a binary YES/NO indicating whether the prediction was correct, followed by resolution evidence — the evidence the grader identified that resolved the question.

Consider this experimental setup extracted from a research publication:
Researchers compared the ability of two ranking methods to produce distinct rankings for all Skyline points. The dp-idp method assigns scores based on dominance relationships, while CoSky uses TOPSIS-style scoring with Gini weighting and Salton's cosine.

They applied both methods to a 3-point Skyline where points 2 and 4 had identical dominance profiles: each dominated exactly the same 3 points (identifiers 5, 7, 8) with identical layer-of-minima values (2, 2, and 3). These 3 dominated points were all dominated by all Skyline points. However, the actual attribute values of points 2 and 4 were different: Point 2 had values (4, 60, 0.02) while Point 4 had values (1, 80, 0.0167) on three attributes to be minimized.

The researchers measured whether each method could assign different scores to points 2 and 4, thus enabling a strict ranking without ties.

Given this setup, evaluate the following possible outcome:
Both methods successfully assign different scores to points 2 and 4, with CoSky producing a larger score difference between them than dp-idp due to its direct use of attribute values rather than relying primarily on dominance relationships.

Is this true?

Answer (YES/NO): NO